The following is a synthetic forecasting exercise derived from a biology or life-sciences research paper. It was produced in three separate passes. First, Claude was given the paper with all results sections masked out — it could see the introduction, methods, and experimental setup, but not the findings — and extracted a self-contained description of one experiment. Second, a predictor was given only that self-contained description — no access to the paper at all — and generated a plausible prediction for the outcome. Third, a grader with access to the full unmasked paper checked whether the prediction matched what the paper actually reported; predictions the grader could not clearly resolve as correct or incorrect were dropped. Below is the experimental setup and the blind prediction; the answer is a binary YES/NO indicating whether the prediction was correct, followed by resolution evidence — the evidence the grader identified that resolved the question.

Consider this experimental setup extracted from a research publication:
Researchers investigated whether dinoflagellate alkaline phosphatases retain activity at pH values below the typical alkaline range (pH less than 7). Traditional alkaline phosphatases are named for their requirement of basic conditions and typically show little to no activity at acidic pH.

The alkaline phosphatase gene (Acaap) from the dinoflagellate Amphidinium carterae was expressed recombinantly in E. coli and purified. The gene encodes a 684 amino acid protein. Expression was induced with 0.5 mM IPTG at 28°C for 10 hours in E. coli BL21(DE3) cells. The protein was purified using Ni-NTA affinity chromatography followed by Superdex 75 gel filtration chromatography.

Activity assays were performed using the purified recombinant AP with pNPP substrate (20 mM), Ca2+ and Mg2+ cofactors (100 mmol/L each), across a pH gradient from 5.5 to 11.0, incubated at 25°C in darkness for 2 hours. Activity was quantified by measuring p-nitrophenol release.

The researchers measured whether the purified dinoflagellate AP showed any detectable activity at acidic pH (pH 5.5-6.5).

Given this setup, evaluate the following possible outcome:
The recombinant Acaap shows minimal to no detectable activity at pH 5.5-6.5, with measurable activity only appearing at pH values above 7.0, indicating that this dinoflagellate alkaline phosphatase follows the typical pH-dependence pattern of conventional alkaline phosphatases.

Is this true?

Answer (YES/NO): NO